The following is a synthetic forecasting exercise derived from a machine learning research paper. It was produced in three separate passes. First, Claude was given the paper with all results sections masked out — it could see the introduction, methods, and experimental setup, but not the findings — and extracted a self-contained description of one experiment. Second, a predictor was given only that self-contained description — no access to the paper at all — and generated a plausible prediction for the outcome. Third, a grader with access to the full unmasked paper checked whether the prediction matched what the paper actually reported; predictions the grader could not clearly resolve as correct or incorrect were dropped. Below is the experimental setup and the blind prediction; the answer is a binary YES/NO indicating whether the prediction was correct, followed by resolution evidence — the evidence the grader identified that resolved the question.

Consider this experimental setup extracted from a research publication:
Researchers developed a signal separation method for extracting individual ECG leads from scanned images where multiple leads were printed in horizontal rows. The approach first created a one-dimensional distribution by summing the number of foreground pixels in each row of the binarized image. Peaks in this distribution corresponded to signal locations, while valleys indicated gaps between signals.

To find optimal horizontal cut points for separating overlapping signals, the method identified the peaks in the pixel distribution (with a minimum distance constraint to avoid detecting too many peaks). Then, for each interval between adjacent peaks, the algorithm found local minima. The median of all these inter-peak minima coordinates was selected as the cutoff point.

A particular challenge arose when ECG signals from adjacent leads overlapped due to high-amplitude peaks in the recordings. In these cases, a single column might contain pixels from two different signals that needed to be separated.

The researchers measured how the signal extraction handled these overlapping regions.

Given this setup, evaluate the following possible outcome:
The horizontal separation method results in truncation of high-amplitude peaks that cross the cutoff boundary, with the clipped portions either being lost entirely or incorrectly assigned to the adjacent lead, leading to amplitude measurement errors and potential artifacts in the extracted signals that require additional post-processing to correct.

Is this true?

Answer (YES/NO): NO